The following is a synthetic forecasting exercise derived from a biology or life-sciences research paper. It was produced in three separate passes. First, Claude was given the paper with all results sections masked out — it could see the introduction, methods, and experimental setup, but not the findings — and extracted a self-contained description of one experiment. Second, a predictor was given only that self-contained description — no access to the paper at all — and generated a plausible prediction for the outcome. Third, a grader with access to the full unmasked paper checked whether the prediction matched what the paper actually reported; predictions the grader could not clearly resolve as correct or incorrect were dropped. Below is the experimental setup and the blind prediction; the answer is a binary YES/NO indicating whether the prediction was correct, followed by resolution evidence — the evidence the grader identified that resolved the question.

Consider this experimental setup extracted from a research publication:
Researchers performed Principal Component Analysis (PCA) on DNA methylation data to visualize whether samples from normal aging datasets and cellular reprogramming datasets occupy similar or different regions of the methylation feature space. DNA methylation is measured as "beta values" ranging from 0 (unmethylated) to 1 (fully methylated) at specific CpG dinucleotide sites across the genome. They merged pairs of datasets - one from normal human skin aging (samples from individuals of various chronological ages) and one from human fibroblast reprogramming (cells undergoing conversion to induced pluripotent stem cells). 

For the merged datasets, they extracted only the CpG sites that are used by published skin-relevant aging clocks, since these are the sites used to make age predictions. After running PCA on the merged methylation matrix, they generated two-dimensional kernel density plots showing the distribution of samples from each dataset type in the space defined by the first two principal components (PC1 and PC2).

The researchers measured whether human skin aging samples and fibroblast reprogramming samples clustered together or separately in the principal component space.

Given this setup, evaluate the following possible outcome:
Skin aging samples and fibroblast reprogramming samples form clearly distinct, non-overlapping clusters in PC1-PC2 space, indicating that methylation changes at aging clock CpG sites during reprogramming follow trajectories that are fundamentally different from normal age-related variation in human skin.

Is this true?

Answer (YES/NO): NO